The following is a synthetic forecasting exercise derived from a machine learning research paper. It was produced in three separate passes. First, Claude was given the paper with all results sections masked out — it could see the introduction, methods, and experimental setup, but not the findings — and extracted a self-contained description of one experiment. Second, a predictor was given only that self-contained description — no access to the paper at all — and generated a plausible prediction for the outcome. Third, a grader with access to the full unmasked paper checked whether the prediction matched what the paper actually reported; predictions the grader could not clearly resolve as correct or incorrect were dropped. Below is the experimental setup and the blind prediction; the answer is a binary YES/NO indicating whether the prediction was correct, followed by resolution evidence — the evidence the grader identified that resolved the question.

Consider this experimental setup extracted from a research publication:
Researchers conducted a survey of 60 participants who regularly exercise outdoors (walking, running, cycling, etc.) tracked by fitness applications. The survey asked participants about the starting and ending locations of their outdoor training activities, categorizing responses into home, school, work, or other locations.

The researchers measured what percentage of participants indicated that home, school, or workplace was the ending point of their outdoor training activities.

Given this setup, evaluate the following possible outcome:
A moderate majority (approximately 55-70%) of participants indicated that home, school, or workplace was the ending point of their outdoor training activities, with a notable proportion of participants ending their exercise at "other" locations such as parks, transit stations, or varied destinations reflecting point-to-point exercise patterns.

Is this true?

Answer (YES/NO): NO